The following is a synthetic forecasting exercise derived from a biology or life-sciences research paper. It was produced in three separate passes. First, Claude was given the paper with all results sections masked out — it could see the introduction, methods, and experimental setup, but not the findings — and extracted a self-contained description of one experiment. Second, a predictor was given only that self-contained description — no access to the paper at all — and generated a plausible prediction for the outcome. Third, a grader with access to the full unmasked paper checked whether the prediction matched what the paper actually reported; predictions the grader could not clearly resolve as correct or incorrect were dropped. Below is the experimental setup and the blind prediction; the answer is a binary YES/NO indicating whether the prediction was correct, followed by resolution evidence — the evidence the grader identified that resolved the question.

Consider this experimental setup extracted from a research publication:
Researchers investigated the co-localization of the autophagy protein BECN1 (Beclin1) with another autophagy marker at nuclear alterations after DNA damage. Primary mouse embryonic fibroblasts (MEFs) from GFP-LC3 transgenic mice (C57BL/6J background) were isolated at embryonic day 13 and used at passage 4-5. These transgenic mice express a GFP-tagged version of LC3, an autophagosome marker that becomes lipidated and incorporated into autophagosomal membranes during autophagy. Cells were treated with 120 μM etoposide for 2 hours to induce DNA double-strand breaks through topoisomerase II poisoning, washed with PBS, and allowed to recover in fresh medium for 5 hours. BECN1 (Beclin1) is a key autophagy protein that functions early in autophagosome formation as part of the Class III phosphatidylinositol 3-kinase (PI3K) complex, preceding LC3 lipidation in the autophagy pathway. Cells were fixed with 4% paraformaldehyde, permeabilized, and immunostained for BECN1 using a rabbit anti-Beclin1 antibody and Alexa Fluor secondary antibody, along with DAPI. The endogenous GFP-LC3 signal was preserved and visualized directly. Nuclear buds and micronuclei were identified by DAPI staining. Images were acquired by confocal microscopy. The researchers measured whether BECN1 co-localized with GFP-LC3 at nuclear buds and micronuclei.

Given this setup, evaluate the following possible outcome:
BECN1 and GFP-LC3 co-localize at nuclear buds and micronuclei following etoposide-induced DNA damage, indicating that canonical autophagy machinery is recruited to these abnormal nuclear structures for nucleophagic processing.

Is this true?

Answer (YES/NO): YES